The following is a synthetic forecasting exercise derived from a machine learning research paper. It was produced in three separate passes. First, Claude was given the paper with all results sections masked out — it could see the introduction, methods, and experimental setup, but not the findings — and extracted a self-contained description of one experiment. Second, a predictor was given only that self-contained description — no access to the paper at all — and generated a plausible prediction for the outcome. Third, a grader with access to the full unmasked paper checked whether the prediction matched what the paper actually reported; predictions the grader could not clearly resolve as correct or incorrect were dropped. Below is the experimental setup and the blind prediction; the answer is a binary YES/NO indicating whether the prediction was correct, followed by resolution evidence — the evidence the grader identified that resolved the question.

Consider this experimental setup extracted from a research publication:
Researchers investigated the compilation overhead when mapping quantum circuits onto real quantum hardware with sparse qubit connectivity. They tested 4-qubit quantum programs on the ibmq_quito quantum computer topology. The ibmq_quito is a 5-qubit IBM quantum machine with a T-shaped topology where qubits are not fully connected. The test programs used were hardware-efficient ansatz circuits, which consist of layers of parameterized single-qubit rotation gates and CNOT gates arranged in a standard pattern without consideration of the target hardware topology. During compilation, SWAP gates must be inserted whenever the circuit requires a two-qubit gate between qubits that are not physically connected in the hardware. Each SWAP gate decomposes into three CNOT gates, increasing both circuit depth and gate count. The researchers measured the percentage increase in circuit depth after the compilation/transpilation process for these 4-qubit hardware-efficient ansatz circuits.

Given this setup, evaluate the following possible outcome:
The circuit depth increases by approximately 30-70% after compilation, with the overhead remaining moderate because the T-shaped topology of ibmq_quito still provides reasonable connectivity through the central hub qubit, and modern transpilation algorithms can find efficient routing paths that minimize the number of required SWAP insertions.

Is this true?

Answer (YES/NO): YES